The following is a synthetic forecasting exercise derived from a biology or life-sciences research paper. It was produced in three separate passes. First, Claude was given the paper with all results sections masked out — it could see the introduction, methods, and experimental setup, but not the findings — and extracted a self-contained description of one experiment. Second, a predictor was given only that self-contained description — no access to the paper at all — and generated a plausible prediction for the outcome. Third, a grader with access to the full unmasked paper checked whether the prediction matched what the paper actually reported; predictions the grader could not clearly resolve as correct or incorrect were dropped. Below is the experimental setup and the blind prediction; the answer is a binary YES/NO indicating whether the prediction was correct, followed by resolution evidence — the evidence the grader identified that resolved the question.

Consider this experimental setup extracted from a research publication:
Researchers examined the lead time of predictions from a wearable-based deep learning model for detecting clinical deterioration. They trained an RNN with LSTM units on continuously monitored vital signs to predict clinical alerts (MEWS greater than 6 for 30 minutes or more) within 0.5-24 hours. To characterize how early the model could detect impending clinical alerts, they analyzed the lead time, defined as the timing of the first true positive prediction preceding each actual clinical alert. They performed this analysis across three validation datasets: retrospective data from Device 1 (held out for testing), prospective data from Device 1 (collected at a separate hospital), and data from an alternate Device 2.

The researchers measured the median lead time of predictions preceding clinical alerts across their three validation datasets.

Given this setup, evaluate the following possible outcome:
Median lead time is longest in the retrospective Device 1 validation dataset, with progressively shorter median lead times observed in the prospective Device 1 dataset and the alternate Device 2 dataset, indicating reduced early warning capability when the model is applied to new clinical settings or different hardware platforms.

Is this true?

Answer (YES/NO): NO